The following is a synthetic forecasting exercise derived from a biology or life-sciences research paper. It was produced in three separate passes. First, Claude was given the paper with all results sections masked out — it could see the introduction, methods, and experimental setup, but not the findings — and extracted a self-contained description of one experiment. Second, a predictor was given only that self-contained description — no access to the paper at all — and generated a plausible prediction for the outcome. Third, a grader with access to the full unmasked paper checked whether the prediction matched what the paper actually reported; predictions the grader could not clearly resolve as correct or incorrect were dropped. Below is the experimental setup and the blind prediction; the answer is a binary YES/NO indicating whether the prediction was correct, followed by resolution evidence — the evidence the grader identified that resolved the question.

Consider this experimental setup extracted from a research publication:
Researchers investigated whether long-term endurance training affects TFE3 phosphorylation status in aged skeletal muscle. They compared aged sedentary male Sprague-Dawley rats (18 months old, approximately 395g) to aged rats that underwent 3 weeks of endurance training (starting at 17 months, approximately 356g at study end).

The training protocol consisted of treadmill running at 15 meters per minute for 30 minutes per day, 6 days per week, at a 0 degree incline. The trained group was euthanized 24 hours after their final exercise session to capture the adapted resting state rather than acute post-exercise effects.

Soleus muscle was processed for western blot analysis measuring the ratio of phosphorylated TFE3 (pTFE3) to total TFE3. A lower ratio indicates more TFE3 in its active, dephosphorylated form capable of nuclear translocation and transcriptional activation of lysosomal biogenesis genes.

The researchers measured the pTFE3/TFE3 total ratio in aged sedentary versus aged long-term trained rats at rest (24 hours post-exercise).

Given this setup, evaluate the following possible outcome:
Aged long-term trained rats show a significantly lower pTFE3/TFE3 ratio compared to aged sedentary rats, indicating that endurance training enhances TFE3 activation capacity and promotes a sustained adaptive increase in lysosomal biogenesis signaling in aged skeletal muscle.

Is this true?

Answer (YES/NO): YES